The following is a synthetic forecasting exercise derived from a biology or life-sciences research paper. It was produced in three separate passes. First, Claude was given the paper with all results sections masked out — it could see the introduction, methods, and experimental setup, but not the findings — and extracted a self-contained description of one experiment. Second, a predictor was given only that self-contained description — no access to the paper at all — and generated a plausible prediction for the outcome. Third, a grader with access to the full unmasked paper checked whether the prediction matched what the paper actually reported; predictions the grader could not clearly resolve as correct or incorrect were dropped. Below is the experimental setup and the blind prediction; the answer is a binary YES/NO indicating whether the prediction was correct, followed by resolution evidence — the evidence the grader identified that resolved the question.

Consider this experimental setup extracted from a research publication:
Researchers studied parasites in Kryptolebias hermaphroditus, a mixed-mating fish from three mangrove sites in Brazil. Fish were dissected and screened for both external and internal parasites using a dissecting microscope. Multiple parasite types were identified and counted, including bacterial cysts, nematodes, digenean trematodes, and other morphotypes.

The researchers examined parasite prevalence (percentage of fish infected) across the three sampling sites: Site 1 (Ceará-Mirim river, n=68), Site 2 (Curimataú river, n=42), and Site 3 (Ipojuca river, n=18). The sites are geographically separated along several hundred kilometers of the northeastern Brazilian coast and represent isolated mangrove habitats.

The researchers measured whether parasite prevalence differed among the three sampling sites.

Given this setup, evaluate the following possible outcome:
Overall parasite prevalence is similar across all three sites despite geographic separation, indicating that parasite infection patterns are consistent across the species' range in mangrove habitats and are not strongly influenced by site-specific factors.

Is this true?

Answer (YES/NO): NO